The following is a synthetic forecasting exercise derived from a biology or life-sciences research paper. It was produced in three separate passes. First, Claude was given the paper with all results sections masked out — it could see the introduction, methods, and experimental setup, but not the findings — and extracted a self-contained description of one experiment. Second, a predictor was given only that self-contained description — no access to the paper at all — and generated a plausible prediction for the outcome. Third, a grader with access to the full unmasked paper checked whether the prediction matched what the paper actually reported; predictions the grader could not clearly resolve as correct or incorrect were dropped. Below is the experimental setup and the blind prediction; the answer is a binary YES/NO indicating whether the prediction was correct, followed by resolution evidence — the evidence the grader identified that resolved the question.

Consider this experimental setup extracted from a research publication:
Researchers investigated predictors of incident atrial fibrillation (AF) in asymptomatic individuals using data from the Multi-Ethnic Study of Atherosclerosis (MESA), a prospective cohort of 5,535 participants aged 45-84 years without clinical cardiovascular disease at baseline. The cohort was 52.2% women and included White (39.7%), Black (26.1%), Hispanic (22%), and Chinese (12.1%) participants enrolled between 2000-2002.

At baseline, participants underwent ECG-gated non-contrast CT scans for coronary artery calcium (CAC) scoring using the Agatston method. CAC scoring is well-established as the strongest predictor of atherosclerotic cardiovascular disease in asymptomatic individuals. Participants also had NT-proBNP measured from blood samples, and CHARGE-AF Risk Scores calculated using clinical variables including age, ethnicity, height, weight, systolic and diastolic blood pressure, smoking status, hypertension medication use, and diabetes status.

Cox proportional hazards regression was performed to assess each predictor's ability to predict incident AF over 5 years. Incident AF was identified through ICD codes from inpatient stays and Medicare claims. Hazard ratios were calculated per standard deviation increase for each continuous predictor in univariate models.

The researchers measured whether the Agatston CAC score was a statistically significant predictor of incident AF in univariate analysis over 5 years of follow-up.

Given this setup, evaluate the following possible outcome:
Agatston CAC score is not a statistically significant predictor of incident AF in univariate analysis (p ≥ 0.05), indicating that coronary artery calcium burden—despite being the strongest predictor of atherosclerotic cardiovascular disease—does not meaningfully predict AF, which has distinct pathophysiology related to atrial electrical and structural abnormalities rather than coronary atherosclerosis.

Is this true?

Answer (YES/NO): NO